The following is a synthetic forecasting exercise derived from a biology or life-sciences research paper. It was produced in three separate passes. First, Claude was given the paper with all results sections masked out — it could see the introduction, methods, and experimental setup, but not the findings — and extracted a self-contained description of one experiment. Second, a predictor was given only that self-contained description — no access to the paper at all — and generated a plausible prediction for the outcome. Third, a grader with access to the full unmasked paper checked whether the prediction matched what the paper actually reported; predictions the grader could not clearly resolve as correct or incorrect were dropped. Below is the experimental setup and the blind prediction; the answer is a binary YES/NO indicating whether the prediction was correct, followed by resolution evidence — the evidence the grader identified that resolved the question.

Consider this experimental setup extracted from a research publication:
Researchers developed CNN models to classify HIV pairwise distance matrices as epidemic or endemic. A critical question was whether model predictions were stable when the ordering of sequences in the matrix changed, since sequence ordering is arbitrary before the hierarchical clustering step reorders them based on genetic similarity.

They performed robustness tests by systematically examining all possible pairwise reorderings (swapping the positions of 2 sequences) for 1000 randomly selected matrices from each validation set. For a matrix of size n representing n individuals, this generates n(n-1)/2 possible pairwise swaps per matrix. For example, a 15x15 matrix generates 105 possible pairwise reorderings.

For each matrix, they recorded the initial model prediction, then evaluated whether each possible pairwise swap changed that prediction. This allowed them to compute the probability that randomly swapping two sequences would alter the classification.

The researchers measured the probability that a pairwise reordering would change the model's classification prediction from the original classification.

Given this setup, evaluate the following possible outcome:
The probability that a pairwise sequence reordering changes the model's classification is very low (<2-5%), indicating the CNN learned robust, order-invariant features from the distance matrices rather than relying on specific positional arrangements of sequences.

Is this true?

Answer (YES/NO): NO